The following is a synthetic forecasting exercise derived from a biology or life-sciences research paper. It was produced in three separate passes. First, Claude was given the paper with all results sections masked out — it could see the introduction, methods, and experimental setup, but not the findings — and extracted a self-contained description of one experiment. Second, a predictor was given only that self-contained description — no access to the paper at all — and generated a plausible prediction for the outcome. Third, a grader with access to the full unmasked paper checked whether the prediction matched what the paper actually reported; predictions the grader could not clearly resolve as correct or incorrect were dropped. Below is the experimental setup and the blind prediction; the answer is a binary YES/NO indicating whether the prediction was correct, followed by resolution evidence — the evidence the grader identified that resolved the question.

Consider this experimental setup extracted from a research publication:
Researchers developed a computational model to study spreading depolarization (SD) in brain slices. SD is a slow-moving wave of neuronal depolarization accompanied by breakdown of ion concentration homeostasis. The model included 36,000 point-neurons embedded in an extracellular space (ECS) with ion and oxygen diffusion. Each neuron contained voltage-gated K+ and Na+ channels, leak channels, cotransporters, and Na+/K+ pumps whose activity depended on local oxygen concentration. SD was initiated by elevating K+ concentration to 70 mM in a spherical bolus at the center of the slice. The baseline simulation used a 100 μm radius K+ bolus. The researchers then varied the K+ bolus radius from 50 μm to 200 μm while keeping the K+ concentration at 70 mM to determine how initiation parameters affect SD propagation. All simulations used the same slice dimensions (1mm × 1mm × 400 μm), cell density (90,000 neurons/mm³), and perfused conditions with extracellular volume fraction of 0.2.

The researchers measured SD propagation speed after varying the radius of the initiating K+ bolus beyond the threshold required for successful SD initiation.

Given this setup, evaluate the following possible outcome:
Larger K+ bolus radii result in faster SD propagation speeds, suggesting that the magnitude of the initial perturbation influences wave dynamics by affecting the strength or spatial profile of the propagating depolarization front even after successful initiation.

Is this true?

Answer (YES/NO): NO